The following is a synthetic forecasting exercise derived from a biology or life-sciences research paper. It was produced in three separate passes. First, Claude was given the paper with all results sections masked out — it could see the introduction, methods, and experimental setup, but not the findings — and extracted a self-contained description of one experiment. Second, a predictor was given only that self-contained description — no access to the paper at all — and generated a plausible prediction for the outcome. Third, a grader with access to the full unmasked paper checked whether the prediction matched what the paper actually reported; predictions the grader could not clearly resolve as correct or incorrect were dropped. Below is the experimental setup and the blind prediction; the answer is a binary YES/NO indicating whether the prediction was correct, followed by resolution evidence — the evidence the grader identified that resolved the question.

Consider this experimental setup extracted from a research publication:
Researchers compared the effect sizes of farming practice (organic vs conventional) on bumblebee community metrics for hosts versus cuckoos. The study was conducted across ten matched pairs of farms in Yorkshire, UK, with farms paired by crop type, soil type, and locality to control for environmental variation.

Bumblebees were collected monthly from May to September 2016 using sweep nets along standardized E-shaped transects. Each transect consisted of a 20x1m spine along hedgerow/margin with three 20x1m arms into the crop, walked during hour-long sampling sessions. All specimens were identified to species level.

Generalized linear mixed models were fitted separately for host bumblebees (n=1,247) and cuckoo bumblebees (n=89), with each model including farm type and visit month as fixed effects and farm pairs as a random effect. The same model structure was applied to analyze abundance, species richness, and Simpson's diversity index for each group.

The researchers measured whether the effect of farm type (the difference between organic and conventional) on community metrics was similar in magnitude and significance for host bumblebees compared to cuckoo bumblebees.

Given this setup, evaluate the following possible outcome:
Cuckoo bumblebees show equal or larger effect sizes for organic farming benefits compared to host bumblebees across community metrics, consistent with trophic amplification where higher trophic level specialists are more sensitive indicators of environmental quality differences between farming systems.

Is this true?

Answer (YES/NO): NO